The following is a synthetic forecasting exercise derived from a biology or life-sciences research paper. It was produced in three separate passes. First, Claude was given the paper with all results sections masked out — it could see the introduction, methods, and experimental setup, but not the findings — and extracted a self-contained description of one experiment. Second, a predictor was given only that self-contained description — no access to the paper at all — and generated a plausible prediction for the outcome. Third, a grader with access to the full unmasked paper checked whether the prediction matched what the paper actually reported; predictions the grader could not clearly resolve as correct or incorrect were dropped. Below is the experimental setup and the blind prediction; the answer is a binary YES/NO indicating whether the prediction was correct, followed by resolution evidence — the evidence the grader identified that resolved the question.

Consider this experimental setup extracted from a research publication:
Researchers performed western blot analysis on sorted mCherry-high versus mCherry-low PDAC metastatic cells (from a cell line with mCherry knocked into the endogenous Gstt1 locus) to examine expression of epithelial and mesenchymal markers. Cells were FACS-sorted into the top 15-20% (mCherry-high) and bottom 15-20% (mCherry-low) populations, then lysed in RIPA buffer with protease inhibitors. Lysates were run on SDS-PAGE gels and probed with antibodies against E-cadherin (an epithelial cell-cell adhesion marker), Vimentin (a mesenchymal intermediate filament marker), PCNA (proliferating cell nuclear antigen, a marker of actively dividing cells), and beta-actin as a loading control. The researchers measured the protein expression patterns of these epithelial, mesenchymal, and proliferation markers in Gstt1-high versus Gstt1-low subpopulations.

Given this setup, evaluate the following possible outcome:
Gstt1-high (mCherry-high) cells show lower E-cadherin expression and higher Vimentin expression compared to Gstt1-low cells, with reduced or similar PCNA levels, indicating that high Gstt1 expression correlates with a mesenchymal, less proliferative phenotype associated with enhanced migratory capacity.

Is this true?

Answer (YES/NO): YES